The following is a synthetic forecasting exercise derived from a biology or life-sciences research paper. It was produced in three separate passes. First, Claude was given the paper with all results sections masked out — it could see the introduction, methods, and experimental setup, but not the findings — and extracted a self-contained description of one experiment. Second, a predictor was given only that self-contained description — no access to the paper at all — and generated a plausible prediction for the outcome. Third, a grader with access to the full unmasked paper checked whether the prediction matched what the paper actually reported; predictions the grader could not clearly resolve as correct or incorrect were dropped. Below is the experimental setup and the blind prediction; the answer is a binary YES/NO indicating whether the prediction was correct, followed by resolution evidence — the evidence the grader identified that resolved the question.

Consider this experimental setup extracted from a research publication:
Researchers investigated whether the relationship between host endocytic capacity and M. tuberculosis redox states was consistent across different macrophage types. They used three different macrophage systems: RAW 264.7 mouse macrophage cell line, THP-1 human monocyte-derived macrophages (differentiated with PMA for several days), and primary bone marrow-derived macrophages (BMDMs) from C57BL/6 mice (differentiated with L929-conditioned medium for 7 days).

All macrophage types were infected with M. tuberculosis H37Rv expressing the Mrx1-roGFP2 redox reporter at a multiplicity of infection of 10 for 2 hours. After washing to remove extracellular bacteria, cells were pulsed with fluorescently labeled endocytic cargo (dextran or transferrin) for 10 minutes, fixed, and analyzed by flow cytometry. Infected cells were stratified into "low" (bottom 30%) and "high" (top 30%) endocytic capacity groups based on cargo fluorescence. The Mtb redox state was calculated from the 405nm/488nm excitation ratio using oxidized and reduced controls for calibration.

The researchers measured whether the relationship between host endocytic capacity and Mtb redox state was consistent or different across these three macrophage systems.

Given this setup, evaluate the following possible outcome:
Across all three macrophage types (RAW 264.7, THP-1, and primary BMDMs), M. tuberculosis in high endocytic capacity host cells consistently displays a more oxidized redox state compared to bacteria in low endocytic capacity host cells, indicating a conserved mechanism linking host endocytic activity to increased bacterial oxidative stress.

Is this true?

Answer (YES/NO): YES